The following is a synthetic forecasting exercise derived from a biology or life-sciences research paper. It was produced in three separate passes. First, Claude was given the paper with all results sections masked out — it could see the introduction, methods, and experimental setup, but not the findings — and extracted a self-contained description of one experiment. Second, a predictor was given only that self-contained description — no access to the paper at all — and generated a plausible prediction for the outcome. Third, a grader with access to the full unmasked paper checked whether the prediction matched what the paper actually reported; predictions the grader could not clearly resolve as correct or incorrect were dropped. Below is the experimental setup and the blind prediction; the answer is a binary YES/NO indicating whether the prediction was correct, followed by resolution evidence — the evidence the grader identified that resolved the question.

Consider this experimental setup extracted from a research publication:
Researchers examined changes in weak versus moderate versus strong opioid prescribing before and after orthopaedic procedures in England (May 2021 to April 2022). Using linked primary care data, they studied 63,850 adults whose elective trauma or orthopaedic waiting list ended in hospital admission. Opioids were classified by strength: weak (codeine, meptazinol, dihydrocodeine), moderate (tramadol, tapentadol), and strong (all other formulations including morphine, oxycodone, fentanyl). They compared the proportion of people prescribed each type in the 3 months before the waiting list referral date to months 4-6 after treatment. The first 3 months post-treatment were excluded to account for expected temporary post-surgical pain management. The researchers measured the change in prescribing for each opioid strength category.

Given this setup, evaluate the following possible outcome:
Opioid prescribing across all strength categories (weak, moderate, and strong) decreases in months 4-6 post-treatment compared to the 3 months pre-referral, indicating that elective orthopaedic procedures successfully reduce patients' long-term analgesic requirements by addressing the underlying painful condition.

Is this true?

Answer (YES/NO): NO